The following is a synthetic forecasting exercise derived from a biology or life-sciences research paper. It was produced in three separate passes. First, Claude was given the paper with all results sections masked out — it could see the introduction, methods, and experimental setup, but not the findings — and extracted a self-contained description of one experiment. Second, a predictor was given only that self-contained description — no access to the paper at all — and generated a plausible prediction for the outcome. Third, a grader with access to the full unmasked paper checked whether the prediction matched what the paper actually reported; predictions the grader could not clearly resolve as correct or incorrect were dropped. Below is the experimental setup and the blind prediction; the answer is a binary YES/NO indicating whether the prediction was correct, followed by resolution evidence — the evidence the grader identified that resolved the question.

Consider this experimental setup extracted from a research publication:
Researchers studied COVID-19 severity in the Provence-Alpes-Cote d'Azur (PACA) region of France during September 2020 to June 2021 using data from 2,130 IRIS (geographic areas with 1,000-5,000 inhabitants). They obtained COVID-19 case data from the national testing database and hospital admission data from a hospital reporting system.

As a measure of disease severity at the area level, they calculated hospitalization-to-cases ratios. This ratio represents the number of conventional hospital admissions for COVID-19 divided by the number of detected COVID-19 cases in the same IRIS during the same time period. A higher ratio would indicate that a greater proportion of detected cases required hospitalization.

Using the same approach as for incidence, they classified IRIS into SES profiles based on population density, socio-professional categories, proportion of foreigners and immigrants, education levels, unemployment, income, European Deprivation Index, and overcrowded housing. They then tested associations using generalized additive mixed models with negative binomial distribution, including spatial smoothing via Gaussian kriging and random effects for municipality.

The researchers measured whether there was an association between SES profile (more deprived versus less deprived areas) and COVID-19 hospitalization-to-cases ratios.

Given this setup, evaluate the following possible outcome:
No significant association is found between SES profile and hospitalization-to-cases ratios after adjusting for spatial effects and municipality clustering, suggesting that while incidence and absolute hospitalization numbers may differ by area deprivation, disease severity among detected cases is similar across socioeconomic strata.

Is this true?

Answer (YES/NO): NO